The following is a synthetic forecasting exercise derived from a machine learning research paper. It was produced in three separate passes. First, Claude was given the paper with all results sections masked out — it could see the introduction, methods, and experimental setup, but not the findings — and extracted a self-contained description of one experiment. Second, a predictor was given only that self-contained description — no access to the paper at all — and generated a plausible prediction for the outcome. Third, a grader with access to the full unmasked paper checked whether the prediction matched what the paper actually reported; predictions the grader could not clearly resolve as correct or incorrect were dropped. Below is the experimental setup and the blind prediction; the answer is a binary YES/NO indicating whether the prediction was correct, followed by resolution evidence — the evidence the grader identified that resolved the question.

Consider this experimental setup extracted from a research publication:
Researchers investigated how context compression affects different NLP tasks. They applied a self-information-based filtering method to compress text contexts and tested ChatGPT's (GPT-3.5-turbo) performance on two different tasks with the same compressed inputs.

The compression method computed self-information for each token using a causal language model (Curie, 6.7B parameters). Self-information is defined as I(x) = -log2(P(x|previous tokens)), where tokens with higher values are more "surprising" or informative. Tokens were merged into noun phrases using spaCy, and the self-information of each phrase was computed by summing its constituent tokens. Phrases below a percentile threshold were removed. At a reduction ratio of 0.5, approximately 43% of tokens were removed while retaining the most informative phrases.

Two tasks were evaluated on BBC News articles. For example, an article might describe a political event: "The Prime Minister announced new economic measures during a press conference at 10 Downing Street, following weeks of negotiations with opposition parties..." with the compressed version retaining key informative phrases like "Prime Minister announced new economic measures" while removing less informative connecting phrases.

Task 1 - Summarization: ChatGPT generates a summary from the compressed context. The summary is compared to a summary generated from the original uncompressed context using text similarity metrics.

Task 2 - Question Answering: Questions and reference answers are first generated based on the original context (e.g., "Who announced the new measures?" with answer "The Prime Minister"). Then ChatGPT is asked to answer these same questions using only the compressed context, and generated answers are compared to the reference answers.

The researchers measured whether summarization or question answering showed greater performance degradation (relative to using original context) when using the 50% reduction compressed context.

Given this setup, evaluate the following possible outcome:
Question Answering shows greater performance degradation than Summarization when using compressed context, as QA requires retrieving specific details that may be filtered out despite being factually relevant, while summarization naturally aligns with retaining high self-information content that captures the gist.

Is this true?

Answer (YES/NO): YES